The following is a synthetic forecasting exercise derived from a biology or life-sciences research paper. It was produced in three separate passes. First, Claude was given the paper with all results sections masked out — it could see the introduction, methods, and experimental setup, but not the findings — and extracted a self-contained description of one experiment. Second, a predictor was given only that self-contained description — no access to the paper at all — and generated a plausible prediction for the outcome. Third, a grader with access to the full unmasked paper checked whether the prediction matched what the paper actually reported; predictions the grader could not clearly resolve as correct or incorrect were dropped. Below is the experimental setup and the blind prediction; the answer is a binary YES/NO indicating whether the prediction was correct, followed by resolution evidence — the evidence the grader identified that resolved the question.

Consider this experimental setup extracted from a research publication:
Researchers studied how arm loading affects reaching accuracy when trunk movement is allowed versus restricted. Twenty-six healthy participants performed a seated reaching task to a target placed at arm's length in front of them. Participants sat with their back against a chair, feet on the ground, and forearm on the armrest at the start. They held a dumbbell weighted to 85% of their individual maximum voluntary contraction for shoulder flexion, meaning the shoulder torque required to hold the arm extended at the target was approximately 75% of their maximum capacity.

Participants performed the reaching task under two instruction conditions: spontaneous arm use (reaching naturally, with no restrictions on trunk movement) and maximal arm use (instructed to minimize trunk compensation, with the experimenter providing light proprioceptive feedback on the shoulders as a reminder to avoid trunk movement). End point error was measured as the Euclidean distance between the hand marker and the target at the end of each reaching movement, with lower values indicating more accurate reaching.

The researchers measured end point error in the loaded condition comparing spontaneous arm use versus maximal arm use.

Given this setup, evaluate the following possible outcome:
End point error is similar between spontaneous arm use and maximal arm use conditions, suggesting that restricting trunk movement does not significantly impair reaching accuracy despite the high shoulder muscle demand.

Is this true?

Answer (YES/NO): NO